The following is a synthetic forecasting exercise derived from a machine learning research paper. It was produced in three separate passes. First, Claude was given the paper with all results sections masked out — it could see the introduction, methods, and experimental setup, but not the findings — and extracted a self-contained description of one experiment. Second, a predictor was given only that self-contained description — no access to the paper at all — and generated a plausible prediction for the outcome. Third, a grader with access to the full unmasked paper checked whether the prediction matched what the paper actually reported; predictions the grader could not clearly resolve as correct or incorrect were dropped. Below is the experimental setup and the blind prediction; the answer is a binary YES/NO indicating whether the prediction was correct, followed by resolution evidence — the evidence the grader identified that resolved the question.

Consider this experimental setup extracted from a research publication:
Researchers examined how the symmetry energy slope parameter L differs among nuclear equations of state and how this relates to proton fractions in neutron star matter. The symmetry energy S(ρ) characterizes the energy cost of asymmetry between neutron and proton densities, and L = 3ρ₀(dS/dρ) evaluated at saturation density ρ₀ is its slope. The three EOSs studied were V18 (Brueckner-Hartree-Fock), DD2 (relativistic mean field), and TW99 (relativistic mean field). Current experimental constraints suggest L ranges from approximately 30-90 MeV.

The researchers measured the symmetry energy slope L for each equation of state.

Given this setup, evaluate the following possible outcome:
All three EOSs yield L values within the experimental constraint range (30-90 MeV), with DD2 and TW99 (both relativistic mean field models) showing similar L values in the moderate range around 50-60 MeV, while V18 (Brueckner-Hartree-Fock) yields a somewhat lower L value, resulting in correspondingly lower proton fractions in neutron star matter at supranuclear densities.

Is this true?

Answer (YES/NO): NO